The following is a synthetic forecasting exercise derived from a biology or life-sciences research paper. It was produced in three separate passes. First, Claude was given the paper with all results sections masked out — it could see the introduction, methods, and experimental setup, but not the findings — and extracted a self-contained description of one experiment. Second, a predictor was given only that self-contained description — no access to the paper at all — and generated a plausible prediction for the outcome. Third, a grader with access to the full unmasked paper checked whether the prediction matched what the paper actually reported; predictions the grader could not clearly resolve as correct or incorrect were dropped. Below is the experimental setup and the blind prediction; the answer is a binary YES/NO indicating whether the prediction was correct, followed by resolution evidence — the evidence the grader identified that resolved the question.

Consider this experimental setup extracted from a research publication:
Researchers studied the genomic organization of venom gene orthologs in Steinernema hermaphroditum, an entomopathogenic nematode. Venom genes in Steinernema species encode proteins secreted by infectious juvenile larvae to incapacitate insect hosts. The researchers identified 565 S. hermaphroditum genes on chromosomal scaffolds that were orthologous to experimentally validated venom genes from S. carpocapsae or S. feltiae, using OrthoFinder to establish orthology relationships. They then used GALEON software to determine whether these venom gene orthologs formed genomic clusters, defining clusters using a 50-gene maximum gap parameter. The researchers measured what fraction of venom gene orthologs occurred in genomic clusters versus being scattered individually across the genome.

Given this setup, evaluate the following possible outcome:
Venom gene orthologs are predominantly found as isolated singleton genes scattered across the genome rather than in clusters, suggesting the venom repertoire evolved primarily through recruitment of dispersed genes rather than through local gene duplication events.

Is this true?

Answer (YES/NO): NO